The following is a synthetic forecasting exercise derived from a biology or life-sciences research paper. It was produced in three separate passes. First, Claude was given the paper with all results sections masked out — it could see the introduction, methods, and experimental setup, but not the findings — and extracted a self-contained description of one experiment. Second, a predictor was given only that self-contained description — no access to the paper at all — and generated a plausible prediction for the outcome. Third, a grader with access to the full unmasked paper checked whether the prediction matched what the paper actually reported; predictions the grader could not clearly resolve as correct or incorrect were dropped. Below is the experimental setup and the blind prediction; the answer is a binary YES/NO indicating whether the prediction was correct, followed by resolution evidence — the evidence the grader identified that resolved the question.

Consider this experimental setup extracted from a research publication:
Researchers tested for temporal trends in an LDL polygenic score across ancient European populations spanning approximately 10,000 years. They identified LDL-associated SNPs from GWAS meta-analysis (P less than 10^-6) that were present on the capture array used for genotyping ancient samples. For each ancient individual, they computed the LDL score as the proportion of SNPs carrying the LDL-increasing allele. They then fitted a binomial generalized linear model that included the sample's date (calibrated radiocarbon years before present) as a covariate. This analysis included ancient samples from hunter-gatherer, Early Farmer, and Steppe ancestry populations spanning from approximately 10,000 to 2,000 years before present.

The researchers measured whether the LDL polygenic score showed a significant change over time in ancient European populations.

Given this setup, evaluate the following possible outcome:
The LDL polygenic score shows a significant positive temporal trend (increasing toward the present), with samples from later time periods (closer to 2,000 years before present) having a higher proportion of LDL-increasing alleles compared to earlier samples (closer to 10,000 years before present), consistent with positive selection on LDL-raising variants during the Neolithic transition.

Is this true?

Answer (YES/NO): NO